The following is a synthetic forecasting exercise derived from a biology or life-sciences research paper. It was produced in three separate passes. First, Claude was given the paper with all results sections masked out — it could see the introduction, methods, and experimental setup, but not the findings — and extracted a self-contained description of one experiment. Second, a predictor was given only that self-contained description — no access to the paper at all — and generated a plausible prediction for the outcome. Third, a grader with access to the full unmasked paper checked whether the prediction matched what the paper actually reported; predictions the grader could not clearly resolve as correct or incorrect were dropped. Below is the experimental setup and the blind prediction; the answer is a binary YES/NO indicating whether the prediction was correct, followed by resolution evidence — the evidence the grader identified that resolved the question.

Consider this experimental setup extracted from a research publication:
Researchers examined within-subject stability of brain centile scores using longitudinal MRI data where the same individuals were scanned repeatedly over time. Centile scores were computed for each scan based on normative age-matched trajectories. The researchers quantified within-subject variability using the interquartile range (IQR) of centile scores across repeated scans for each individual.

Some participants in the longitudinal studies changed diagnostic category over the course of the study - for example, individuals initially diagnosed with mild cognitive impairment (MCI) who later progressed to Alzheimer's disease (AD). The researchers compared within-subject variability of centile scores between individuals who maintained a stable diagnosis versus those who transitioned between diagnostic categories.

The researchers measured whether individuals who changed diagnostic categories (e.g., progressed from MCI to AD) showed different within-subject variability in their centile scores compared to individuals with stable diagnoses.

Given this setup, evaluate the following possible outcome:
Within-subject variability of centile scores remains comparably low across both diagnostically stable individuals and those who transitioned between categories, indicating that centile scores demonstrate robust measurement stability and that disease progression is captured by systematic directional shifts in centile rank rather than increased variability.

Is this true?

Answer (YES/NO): NO